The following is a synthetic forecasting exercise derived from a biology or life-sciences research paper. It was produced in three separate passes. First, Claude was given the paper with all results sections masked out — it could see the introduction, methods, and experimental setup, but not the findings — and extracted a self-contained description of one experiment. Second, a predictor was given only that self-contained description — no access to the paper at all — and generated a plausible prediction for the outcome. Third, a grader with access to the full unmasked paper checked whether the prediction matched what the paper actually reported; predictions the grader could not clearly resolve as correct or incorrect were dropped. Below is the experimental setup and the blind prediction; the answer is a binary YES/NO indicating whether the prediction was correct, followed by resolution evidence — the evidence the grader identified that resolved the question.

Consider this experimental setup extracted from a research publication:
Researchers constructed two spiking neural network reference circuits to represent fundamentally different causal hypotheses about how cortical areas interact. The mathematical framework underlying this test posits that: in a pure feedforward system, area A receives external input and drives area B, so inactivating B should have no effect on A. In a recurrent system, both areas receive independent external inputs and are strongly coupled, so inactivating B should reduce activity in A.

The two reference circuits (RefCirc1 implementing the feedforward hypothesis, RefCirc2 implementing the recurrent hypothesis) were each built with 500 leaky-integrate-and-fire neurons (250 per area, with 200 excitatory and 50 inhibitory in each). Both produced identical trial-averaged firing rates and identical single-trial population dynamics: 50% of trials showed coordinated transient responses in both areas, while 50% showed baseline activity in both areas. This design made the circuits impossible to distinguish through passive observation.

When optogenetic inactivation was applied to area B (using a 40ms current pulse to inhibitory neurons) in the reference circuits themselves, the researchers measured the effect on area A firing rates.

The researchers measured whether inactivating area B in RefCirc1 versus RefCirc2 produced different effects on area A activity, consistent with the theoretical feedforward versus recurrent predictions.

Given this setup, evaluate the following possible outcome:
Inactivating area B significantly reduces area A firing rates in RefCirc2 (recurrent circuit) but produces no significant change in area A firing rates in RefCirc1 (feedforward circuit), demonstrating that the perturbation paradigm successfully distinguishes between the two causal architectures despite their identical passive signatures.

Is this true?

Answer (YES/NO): YES